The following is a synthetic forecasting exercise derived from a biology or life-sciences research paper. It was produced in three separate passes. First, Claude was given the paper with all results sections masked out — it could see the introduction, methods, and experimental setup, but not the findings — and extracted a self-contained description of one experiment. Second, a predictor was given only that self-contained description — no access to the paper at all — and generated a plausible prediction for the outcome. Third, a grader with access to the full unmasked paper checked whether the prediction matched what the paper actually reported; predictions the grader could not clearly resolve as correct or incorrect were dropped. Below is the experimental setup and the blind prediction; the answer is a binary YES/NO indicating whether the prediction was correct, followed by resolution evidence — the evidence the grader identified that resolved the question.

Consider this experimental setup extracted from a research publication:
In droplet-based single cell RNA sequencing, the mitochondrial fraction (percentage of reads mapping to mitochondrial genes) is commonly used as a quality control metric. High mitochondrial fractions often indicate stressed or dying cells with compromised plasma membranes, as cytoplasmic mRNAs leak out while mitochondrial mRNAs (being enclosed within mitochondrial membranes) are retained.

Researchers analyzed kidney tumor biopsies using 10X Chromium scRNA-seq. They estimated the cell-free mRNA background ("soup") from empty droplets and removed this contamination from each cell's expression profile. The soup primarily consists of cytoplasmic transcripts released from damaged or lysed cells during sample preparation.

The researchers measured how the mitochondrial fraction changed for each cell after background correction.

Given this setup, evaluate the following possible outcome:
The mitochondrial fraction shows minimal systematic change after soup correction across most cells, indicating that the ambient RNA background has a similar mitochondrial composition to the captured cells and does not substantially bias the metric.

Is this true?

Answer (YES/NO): NO